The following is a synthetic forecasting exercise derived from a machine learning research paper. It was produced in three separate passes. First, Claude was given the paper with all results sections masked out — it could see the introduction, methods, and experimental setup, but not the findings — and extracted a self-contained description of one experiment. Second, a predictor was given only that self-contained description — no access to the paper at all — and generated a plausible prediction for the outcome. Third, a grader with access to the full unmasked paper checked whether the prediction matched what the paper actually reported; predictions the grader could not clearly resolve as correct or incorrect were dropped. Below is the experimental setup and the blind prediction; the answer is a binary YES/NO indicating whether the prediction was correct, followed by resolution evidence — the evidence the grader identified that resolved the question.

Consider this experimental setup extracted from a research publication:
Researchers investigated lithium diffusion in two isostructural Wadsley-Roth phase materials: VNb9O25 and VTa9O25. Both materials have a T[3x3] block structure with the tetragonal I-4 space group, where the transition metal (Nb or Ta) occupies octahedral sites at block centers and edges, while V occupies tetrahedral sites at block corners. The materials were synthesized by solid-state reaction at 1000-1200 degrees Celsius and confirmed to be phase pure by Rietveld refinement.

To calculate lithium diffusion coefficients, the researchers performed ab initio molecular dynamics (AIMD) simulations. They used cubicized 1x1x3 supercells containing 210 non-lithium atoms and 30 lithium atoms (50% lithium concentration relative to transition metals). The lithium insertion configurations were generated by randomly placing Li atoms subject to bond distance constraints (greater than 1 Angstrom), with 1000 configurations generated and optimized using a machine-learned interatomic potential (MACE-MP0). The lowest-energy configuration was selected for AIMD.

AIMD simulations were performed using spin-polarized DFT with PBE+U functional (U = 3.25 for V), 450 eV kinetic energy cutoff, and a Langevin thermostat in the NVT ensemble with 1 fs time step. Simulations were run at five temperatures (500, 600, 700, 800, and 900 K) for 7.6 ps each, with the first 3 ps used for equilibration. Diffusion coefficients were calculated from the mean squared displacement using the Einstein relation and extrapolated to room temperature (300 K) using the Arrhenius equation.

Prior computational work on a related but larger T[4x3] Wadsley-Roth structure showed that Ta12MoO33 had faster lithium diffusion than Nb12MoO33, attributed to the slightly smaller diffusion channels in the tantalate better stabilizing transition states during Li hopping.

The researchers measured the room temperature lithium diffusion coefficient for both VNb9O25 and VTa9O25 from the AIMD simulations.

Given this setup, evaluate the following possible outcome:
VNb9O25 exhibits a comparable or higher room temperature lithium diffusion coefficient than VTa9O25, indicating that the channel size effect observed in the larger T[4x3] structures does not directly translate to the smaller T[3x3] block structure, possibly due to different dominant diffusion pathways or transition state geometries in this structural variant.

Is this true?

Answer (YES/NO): YES